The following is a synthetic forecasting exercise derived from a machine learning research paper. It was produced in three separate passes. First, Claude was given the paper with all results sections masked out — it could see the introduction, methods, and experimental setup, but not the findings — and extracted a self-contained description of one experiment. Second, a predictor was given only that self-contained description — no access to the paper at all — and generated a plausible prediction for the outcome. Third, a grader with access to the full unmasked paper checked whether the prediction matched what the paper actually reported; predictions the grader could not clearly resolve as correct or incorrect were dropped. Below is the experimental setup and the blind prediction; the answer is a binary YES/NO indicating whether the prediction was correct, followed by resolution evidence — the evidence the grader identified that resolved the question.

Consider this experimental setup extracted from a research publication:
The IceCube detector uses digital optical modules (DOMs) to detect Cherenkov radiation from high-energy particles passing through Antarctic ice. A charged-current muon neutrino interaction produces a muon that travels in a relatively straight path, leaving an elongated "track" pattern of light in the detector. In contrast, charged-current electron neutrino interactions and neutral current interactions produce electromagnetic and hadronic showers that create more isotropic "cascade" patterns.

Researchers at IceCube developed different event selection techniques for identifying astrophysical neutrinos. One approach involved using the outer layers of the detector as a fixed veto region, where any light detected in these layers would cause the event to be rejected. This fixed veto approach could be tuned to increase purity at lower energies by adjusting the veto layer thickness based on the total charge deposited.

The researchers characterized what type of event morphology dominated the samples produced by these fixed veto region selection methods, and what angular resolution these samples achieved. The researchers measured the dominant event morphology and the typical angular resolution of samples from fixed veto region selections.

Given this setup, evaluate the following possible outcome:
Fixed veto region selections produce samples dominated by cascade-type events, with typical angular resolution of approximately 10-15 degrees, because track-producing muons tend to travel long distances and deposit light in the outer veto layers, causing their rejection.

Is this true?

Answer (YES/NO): YES